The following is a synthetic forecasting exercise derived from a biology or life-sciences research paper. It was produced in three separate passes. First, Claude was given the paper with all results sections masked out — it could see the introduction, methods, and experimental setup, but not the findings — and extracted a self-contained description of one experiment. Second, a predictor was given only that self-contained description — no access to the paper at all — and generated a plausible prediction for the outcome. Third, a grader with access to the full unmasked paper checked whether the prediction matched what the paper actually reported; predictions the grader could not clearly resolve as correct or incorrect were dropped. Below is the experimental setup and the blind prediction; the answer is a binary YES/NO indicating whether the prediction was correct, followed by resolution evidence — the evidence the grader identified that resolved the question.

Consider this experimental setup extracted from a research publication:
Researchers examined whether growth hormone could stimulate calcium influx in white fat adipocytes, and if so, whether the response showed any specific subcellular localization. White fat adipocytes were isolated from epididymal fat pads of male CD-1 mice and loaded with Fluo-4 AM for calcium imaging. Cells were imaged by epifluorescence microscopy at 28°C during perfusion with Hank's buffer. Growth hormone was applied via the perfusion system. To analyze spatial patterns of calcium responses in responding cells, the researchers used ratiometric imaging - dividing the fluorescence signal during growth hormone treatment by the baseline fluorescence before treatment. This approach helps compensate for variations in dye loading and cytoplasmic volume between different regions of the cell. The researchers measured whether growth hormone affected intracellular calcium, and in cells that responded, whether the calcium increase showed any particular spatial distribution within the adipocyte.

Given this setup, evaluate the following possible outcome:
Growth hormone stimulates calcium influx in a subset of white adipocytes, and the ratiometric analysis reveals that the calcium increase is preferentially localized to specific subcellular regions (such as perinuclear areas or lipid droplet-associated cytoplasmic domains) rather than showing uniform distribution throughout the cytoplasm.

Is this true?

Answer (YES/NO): YES